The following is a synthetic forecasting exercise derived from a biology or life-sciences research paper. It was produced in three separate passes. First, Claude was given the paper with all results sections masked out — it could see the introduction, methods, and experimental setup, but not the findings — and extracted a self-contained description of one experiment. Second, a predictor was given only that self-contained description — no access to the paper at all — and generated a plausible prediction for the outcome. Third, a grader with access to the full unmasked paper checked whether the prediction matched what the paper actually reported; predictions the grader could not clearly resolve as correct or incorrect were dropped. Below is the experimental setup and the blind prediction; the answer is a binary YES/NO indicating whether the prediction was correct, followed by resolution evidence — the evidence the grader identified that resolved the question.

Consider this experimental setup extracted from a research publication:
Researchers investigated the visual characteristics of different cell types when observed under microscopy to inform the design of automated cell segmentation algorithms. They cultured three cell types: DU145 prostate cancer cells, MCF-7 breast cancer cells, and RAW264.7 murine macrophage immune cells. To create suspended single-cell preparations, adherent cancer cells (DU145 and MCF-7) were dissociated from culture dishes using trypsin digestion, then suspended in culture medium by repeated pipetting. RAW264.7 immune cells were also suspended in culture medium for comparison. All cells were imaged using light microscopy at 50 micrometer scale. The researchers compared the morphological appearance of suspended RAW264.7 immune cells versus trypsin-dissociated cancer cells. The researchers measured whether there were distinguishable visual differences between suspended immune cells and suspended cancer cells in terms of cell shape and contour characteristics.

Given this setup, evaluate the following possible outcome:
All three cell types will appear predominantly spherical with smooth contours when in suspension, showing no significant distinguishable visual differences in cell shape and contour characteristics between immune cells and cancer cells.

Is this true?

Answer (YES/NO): YES